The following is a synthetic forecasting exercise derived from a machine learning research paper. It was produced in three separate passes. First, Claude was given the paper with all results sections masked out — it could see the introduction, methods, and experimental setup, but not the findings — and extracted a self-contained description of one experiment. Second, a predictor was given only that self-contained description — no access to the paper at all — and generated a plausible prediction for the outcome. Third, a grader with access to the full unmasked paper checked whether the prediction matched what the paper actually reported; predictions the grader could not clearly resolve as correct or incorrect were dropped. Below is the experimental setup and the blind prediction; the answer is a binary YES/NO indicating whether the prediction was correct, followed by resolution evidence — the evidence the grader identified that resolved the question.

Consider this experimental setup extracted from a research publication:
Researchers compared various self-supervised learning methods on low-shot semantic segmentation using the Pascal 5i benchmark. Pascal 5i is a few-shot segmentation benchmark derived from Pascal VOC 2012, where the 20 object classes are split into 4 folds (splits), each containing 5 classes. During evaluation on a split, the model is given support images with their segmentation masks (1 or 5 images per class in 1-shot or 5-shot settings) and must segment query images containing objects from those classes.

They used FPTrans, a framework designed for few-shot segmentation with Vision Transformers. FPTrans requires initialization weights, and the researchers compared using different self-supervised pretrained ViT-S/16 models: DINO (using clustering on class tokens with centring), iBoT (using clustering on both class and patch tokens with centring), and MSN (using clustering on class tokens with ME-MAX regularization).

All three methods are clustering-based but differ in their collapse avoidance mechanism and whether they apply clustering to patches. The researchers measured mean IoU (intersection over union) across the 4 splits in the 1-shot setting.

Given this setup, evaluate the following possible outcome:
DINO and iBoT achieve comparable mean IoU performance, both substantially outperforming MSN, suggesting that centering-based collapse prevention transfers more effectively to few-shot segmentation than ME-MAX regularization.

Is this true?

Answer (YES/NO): NO